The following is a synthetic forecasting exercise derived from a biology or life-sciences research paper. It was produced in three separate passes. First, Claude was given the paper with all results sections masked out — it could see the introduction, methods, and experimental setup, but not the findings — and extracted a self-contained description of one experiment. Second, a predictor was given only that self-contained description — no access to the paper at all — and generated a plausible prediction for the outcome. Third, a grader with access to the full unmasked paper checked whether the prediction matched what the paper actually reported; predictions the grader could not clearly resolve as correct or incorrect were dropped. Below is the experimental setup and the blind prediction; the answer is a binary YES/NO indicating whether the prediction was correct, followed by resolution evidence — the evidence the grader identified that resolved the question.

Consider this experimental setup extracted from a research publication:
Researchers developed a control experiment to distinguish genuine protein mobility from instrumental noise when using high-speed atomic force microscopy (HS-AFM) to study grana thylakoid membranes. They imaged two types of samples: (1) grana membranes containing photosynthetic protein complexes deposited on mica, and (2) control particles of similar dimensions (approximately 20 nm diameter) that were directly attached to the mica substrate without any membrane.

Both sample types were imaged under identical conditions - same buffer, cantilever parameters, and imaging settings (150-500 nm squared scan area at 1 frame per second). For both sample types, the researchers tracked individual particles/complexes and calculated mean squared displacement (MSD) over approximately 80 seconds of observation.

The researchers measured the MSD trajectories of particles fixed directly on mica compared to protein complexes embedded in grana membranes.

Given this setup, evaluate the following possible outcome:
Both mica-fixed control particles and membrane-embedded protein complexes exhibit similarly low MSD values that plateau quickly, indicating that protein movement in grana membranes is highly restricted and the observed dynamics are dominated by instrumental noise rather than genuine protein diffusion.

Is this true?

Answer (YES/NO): NO